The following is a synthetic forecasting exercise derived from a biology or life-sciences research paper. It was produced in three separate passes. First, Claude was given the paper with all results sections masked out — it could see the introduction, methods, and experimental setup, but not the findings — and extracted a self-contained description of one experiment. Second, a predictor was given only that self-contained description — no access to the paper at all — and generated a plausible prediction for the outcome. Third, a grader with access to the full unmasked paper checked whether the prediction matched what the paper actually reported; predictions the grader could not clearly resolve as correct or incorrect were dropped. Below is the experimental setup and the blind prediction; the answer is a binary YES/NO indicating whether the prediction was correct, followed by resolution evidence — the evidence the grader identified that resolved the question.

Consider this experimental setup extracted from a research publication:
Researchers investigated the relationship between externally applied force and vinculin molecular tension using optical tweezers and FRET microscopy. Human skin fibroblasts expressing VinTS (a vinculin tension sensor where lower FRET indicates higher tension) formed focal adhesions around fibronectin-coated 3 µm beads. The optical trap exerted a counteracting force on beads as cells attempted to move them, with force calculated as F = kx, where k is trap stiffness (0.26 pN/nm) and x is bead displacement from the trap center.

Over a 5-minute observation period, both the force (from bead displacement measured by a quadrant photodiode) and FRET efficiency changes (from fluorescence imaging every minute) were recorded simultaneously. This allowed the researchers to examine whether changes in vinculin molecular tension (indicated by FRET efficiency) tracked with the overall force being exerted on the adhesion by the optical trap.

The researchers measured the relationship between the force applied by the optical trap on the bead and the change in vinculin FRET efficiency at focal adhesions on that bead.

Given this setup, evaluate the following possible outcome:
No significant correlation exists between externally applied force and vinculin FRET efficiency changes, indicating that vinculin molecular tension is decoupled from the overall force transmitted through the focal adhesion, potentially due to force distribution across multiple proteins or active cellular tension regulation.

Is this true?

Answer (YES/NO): YES